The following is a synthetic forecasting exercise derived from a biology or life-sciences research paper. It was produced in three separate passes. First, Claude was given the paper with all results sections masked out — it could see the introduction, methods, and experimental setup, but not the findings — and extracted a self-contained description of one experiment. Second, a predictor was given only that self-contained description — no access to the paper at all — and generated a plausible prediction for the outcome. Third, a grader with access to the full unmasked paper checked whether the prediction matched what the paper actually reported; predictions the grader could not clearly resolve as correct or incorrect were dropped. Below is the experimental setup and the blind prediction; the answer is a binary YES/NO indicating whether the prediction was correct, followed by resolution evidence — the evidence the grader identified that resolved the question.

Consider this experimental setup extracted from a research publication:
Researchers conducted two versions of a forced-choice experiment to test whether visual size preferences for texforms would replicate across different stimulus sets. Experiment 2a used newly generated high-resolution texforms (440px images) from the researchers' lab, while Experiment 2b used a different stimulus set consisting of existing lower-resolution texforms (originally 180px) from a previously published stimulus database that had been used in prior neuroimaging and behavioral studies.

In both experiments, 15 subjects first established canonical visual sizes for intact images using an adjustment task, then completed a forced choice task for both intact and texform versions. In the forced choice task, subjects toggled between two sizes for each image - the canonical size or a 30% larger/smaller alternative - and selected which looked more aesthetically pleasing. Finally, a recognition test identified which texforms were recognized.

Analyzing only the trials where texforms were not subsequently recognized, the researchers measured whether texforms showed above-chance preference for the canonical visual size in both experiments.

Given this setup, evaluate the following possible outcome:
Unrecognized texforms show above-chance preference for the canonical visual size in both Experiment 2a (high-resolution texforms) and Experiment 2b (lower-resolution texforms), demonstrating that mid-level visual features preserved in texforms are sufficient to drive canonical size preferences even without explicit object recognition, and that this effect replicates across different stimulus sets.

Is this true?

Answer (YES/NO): YES